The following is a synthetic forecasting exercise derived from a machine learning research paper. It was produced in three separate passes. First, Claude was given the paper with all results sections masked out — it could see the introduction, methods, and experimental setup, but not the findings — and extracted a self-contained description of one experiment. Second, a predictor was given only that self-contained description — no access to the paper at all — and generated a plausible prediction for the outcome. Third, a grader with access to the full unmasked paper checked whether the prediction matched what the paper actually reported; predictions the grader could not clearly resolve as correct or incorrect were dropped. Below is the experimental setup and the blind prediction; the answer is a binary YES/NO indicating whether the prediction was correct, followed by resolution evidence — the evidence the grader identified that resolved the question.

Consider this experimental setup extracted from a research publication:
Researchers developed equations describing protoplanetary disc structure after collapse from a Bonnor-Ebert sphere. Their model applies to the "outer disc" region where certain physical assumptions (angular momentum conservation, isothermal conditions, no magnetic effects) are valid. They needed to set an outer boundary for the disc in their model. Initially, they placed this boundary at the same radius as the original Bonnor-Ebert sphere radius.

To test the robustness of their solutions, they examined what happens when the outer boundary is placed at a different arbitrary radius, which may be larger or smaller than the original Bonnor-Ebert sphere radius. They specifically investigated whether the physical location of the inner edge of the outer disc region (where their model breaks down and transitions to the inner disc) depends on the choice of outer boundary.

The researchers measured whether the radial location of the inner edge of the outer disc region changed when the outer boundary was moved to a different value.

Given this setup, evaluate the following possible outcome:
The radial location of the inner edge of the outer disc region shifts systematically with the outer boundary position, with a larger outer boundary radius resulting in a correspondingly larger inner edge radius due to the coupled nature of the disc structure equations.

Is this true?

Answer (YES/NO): NO